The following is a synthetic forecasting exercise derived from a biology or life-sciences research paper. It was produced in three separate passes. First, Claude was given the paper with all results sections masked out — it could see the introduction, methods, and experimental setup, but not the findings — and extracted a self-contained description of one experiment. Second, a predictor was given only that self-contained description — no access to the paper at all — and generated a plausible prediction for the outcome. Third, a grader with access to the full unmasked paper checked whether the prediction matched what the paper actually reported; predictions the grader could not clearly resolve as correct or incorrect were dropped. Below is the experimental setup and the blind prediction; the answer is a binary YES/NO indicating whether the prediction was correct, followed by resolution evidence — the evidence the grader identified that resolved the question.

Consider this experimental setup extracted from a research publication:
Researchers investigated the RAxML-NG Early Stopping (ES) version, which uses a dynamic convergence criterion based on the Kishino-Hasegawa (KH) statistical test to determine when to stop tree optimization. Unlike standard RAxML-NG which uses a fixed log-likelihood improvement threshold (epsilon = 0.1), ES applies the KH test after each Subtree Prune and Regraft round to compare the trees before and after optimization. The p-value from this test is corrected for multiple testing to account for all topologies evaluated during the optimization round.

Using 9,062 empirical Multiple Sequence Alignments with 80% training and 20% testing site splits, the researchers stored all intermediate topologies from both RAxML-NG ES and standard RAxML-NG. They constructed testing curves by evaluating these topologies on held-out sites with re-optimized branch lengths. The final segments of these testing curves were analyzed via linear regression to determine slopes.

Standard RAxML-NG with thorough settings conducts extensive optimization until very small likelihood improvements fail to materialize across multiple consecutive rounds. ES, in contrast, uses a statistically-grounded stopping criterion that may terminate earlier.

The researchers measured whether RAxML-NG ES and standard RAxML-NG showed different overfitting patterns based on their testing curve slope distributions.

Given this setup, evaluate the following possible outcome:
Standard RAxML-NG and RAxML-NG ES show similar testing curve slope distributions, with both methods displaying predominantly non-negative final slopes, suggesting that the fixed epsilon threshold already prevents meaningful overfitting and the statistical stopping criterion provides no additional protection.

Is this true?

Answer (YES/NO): YES